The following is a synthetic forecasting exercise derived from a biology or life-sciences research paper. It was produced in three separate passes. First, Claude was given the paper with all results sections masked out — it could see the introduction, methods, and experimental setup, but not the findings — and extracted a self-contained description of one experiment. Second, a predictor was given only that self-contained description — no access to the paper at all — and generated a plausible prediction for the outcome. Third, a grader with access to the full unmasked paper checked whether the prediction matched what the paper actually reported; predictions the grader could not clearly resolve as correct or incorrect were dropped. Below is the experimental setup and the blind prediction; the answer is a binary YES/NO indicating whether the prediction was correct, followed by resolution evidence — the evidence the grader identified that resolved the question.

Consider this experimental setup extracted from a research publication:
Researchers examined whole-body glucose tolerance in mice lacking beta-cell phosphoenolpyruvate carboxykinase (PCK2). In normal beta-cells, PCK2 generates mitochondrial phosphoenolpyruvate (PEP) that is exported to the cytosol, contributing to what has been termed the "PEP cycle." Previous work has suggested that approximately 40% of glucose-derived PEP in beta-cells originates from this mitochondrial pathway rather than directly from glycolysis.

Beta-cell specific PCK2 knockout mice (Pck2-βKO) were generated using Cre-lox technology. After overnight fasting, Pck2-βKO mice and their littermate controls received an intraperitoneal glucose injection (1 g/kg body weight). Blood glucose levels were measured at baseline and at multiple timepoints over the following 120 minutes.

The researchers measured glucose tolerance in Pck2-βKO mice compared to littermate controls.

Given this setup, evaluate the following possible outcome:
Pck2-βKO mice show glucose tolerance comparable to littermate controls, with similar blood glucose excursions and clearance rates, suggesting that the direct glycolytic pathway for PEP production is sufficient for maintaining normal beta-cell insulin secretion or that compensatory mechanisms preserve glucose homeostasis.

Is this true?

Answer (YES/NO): YES